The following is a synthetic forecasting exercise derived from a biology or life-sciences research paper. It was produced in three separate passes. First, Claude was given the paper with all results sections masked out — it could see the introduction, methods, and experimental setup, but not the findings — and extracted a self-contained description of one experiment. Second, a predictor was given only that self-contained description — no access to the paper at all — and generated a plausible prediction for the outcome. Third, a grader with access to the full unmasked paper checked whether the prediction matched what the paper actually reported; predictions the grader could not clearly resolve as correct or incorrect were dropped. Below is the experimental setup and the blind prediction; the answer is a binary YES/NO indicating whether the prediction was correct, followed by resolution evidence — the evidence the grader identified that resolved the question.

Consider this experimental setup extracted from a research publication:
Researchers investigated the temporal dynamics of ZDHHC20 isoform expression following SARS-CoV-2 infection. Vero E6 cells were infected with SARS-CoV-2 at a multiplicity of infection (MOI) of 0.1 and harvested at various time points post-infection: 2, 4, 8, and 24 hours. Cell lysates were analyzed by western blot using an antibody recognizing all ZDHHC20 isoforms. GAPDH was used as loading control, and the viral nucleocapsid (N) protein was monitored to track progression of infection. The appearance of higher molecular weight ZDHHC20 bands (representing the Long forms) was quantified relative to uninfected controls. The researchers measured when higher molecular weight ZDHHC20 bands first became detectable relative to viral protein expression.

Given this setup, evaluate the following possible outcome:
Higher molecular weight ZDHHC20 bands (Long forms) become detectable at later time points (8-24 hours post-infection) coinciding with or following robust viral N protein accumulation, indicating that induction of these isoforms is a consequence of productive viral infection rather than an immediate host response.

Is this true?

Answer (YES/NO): NO